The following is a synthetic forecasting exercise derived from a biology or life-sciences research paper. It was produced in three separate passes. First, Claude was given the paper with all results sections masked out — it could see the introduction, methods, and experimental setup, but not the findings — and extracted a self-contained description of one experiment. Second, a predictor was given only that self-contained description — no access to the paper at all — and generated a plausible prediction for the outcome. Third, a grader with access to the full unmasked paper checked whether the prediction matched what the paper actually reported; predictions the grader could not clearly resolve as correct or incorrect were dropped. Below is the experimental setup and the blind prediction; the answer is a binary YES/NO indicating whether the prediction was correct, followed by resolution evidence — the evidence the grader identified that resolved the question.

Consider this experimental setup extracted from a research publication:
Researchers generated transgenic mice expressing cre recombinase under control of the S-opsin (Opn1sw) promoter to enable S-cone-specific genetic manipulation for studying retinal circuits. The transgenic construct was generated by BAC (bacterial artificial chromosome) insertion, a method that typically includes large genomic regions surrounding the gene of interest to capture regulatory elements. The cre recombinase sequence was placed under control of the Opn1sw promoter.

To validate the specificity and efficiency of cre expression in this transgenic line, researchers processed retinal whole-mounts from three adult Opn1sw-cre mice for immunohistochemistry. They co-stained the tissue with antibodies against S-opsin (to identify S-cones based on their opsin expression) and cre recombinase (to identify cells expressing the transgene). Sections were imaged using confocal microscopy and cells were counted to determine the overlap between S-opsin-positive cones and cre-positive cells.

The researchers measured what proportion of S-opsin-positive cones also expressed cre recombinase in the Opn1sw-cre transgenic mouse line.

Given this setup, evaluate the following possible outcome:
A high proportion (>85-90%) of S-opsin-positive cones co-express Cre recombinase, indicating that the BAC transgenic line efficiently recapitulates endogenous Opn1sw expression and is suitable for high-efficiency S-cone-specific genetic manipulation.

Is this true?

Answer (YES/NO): NO